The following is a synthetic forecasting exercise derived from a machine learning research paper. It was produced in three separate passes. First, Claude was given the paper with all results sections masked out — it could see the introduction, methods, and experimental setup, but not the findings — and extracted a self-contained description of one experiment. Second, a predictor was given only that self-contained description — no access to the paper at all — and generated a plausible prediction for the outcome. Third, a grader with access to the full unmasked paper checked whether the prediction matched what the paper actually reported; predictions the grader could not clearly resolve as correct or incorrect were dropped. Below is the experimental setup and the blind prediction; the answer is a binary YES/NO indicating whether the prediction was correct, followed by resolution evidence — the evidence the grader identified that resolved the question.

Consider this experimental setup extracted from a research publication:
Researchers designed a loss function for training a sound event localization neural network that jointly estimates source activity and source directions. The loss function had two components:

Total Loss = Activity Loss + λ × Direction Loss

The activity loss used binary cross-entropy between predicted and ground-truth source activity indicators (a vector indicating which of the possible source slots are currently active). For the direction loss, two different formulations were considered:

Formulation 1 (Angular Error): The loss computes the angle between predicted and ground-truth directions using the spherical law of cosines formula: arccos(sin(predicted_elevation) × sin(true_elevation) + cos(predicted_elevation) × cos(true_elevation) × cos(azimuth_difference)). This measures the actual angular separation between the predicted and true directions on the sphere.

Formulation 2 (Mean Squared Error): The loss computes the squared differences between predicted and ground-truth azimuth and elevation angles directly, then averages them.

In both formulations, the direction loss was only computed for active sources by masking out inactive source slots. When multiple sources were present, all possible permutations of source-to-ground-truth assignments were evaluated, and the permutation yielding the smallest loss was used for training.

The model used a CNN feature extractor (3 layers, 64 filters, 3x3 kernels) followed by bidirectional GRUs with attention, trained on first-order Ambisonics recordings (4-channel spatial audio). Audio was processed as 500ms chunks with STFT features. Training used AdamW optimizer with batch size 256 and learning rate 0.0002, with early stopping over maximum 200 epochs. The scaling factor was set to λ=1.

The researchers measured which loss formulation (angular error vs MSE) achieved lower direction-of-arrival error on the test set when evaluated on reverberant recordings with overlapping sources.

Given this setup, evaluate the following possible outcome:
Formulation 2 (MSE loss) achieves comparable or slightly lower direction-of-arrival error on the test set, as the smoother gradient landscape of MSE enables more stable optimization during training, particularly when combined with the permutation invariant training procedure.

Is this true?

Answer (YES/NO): NO